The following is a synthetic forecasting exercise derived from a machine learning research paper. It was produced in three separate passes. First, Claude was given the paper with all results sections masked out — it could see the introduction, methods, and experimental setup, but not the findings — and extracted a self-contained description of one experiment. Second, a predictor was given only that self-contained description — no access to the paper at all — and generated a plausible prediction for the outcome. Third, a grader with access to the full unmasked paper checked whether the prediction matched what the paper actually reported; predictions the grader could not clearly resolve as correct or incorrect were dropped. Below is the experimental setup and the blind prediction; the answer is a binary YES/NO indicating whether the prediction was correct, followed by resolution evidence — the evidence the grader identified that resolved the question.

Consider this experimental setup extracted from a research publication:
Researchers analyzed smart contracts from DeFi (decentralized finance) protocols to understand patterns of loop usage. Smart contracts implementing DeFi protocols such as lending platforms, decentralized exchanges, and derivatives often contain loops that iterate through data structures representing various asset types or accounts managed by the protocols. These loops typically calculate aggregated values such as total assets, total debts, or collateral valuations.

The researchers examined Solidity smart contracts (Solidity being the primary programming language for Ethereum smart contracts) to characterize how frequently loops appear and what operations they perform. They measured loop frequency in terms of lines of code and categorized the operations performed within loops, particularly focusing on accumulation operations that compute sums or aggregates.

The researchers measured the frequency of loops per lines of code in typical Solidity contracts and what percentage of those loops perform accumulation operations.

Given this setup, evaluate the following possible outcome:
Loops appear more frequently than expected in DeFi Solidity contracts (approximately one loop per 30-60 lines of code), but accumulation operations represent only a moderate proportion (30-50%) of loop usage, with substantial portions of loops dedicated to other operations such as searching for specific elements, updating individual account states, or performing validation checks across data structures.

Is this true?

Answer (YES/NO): NO